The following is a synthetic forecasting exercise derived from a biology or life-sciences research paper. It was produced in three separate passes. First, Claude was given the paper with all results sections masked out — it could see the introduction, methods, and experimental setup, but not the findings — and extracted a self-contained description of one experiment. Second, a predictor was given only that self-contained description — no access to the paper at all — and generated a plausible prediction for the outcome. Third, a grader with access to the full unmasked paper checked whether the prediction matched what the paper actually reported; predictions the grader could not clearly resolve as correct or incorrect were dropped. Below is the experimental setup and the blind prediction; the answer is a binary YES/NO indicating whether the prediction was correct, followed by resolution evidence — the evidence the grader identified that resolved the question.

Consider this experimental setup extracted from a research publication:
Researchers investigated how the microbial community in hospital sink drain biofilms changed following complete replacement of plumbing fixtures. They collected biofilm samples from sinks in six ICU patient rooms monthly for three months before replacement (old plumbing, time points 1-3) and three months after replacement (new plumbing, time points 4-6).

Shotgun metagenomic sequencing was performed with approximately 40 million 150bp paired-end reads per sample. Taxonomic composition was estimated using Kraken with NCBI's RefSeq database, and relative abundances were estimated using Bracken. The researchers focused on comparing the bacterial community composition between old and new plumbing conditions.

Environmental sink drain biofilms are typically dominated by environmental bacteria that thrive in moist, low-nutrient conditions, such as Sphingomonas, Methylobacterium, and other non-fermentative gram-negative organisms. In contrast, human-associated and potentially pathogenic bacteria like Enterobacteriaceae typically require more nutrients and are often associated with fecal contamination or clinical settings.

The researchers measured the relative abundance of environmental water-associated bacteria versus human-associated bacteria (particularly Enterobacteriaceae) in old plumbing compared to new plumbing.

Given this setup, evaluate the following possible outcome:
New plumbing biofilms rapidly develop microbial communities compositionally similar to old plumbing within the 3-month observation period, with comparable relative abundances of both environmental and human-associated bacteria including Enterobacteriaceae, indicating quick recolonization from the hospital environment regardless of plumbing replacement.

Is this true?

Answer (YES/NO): NO